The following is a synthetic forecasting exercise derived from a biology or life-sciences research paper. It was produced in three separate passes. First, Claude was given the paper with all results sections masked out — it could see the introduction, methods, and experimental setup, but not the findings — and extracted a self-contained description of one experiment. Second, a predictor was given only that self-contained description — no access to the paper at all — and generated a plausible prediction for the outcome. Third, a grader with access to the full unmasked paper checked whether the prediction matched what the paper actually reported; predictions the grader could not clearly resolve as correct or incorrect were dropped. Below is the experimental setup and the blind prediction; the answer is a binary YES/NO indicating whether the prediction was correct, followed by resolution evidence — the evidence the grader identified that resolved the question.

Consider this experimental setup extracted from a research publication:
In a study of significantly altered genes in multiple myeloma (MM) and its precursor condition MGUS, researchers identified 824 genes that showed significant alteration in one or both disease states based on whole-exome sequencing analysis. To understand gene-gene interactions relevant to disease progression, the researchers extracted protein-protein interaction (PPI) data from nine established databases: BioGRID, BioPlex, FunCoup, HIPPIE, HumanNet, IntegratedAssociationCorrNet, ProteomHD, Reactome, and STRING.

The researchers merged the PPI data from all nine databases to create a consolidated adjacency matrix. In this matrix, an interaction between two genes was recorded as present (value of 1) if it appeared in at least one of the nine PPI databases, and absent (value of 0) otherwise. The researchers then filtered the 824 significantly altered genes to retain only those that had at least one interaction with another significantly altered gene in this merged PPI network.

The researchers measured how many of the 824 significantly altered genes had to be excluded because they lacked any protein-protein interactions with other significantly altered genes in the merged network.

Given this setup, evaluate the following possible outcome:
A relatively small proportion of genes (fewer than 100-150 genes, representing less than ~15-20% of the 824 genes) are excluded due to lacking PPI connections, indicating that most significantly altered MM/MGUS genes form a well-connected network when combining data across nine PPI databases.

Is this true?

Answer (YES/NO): YES